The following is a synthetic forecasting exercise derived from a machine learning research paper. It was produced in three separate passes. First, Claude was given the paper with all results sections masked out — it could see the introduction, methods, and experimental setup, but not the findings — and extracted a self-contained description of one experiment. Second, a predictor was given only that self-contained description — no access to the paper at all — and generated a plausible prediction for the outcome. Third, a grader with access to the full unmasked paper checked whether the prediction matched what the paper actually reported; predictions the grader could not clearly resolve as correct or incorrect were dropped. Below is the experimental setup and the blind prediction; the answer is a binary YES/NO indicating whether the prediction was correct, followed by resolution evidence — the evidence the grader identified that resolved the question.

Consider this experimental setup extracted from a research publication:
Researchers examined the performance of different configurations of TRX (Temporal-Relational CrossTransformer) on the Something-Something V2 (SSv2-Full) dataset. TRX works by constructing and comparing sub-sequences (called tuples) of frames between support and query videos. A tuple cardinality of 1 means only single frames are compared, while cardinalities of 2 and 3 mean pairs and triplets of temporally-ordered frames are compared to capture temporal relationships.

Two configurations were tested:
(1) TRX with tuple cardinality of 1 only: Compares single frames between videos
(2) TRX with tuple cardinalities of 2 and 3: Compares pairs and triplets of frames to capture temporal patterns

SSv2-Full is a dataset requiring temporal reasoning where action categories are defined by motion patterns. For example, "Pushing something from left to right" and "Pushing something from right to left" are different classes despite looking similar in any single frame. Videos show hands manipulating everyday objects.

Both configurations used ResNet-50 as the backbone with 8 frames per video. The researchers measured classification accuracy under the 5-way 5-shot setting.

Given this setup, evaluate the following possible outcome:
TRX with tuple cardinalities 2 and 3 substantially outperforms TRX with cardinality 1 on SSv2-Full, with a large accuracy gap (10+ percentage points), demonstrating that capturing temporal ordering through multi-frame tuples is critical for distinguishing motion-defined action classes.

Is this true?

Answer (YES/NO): NO